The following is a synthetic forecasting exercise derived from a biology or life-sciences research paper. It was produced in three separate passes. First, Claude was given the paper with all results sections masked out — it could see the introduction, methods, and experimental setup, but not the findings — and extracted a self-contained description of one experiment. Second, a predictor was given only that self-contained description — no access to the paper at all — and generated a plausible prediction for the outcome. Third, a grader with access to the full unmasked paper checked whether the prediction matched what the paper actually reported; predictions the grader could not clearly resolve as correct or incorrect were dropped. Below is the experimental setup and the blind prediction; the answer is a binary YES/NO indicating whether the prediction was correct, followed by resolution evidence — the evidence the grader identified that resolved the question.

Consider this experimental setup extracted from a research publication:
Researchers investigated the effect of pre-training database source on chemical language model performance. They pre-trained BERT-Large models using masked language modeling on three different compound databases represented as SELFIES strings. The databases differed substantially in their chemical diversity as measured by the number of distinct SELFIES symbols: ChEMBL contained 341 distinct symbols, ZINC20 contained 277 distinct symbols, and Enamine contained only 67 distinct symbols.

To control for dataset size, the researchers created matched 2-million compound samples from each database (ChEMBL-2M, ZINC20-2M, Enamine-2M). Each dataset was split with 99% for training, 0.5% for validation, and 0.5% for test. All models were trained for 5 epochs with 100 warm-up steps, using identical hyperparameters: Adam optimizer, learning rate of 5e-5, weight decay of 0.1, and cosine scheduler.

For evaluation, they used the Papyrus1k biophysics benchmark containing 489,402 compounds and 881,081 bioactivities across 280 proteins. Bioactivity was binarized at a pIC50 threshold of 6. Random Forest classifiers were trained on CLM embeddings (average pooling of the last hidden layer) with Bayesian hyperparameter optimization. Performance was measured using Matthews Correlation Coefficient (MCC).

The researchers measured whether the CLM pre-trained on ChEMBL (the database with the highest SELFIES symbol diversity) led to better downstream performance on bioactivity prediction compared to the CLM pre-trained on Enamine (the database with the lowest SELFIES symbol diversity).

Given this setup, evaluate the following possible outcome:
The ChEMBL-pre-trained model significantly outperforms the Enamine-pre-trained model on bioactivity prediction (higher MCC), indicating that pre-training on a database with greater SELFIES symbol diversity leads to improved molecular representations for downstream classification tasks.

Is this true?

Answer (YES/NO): NO